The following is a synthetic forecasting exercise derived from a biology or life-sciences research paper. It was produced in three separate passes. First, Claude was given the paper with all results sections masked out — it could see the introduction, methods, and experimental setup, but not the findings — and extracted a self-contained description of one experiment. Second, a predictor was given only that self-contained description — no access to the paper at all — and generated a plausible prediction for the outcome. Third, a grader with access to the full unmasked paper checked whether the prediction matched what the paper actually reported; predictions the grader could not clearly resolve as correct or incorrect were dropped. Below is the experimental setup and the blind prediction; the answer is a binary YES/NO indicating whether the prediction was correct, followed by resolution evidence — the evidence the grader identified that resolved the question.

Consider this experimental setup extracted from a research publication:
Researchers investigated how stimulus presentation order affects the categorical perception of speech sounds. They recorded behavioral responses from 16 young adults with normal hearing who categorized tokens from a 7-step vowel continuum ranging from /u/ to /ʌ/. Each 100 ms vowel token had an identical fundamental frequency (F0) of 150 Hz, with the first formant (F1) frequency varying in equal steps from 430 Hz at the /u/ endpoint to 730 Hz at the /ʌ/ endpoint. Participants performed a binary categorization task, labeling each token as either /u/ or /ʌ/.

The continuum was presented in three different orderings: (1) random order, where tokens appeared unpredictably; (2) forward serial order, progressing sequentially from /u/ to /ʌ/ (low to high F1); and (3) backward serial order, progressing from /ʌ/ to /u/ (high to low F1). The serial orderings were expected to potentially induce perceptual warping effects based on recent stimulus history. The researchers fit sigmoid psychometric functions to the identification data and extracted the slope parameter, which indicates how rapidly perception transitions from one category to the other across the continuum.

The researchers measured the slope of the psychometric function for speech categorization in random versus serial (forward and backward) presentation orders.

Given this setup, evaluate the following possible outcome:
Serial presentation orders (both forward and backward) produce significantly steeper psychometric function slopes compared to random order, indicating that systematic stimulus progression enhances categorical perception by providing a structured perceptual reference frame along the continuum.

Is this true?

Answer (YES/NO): YES